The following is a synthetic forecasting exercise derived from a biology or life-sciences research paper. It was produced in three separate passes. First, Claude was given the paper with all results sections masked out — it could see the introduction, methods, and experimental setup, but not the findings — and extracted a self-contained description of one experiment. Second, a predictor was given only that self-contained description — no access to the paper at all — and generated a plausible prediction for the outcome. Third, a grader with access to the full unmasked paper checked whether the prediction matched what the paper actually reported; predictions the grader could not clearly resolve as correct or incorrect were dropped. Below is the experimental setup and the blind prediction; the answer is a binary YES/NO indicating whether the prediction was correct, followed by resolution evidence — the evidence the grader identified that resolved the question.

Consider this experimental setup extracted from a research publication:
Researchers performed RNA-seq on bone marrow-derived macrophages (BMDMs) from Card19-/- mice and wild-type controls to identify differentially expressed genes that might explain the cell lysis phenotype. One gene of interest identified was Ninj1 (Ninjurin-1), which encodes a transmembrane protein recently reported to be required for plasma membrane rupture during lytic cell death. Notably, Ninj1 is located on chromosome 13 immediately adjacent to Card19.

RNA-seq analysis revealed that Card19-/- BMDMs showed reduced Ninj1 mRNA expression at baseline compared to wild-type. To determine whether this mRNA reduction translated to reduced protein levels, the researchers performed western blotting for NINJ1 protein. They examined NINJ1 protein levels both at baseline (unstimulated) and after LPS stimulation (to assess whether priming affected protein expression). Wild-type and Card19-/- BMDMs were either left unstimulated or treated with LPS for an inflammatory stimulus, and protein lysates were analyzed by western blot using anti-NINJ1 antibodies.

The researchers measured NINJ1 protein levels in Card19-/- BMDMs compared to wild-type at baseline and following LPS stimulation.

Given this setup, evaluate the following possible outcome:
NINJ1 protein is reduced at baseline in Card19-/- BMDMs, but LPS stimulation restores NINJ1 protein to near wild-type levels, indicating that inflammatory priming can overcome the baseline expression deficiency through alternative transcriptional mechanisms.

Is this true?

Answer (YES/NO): NO